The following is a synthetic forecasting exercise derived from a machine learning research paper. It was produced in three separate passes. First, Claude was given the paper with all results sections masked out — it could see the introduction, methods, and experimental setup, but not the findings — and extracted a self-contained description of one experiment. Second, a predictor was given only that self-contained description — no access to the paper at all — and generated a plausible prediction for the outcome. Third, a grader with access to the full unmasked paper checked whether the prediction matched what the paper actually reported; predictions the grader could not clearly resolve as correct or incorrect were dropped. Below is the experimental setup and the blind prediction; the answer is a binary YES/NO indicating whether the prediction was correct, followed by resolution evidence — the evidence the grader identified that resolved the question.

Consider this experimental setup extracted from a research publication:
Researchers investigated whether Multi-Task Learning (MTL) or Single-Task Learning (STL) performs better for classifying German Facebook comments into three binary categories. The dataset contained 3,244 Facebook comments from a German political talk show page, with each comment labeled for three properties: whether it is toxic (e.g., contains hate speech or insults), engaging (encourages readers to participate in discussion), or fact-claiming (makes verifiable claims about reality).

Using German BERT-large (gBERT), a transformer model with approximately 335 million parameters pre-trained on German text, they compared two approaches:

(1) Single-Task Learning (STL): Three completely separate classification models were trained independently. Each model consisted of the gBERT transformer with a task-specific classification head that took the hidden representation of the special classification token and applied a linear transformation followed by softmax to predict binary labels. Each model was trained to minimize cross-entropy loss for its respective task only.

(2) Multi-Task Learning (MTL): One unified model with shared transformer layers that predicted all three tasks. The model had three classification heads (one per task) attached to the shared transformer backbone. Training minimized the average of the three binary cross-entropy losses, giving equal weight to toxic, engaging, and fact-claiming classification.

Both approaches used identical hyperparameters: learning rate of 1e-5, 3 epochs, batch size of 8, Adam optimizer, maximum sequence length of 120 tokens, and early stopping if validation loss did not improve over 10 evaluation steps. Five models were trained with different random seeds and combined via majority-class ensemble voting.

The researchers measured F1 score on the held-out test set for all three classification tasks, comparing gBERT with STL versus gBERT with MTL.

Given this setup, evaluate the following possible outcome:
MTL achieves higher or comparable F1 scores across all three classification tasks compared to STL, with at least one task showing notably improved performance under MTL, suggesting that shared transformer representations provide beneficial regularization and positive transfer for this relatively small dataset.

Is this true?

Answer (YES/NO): YES